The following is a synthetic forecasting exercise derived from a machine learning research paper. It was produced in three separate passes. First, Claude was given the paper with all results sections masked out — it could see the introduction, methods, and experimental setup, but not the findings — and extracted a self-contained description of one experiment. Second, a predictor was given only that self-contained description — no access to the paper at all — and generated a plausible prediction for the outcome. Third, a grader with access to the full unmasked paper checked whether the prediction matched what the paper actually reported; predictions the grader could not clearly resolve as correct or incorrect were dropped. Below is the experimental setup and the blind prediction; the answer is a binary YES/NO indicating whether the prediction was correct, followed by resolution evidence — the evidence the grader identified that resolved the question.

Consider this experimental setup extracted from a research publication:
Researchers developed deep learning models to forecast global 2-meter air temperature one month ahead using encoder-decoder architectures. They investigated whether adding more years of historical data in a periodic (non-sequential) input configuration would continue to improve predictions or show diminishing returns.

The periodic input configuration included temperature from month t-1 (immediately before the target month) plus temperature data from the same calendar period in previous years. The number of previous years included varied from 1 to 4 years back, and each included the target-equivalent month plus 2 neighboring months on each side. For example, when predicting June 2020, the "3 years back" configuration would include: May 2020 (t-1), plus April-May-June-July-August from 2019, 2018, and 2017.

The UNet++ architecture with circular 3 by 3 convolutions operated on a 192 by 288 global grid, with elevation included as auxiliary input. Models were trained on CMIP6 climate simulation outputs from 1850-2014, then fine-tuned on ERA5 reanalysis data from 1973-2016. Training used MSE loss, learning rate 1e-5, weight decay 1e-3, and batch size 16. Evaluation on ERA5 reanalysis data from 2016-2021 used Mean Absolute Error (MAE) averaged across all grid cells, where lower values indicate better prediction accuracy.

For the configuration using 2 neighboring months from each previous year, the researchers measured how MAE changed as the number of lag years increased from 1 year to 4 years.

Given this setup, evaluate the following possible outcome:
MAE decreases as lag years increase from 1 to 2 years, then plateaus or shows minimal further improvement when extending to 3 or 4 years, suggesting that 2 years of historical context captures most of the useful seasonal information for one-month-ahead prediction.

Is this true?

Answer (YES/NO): NO